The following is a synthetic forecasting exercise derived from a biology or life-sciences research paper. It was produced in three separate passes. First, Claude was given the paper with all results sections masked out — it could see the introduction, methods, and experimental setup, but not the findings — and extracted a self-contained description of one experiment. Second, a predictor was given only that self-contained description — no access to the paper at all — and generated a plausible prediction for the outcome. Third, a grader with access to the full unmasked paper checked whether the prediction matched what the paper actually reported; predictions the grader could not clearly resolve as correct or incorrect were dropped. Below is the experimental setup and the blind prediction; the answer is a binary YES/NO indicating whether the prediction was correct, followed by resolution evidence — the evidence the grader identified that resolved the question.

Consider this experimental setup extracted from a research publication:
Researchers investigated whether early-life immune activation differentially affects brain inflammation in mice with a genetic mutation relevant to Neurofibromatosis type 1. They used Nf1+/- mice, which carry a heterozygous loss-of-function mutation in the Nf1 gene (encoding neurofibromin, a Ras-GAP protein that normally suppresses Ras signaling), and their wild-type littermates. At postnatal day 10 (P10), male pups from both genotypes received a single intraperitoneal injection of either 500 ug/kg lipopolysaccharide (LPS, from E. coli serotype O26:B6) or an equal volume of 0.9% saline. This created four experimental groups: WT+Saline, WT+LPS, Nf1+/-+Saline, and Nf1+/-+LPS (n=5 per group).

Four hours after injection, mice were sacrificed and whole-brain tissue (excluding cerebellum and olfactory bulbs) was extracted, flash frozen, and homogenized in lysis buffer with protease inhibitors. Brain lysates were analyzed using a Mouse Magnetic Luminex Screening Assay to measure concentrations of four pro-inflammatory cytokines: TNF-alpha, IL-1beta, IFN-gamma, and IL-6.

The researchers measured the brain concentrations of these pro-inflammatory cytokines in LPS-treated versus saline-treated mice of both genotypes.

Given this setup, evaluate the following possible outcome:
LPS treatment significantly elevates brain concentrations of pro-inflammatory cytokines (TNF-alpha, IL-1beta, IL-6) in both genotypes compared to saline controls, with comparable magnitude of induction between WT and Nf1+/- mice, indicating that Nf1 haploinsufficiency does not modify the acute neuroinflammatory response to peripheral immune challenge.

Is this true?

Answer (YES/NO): NO